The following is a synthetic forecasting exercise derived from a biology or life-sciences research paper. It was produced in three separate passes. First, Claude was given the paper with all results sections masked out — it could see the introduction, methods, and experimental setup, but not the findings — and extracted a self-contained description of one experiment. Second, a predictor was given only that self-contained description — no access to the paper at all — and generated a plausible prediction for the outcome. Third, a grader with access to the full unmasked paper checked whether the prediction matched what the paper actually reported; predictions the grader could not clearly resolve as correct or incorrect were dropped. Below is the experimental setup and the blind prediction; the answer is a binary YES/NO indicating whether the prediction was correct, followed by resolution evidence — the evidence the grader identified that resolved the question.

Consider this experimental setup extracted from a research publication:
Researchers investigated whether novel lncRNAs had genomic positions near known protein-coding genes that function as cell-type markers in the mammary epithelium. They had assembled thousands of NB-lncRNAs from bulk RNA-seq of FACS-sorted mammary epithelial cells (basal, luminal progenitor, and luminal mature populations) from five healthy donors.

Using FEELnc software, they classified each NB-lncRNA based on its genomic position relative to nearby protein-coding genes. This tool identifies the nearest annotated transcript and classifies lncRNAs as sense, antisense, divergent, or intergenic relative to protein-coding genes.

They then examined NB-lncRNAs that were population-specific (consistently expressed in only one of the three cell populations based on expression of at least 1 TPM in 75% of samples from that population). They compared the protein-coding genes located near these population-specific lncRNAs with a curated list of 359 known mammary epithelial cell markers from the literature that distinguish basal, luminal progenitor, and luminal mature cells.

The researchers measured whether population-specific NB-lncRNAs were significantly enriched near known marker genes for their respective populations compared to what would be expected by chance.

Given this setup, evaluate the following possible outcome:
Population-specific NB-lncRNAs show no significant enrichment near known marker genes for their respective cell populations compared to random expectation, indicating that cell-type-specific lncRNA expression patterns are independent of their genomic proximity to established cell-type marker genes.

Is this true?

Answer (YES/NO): NO